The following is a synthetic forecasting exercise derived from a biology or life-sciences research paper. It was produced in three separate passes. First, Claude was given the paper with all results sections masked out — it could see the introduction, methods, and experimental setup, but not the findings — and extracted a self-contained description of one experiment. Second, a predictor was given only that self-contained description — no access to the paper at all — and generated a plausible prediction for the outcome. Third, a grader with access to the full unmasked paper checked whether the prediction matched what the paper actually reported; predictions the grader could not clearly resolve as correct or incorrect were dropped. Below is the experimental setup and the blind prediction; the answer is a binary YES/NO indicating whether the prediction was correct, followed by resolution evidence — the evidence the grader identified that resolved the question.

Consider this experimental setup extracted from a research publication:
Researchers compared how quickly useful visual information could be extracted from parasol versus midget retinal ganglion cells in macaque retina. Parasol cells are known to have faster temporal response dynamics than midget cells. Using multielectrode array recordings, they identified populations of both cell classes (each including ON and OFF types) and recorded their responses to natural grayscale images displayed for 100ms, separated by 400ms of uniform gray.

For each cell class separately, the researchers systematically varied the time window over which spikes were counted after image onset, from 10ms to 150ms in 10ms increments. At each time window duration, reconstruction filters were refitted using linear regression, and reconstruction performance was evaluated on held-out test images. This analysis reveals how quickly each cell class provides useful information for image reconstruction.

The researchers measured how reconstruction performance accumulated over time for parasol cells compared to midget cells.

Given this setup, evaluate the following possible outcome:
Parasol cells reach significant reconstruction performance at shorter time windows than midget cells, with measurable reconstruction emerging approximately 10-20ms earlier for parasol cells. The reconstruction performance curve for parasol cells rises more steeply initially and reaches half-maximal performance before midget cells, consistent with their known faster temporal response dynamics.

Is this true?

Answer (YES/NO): NO